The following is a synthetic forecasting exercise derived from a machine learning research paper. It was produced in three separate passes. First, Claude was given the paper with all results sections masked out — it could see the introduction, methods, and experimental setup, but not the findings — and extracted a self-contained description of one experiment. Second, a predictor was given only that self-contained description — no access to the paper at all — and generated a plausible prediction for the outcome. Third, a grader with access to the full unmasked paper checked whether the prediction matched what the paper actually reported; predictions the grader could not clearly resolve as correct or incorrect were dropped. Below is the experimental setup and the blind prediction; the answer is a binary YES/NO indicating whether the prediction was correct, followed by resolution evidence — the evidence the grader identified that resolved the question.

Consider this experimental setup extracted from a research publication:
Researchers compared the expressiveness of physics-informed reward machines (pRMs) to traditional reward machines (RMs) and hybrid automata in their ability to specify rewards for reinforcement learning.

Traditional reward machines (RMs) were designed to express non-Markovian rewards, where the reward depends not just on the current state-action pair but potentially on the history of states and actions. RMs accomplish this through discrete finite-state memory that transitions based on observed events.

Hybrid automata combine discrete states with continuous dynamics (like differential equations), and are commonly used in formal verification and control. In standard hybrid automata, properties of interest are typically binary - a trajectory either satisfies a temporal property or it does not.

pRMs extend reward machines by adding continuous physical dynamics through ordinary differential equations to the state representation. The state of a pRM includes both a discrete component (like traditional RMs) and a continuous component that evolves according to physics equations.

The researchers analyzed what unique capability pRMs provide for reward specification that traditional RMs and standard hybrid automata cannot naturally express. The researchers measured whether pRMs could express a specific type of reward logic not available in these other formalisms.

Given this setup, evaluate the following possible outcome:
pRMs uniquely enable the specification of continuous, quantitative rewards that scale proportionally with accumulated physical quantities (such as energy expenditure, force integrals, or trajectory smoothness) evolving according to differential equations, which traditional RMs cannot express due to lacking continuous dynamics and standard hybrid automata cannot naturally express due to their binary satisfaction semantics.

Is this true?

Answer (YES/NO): NO